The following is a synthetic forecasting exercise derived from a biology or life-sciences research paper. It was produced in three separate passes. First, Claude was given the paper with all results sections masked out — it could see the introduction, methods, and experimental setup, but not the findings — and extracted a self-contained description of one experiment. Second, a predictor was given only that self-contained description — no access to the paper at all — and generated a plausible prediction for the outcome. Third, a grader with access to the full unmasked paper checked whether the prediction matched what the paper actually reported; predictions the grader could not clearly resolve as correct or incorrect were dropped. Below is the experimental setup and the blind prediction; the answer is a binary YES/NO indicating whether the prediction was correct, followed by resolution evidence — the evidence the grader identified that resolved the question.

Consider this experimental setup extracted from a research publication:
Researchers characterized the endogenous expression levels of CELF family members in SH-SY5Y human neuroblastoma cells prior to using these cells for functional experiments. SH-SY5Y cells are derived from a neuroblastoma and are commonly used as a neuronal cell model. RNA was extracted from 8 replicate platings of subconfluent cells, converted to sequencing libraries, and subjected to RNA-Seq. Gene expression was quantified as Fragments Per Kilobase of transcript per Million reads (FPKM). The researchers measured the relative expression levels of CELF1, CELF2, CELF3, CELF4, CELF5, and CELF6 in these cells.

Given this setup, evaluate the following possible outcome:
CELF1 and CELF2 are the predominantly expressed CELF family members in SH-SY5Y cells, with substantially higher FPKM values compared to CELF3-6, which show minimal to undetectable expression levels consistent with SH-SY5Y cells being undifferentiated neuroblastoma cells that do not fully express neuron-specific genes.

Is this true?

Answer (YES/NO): NO